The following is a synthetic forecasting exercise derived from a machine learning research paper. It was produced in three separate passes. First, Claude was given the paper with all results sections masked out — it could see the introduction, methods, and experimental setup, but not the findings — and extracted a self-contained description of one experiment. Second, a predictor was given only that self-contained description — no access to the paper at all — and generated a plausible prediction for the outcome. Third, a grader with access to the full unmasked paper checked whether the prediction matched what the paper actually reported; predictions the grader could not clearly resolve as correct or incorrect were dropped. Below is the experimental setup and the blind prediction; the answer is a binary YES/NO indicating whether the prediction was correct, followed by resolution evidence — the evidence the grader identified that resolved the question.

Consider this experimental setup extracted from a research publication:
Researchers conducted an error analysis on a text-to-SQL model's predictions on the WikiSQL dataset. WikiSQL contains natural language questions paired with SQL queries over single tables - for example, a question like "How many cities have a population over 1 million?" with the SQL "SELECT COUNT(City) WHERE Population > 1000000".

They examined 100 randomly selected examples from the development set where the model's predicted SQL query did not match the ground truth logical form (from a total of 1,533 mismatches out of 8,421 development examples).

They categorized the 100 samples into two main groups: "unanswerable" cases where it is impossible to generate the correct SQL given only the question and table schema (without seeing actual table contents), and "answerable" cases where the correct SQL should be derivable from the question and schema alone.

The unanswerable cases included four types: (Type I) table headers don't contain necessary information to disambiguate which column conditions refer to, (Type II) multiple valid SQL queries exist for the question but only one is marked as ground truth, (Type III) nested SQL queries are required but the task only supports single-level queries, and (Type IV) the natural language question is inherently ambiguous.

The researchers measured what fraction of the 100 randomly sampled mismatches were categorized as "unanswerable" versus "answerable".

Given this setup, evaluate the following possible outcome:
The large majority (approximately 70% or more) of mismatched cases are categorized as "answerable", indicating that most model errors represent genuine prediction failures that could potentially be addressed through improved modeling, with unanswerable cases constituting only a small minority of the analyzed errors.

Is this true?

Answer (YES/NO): NO